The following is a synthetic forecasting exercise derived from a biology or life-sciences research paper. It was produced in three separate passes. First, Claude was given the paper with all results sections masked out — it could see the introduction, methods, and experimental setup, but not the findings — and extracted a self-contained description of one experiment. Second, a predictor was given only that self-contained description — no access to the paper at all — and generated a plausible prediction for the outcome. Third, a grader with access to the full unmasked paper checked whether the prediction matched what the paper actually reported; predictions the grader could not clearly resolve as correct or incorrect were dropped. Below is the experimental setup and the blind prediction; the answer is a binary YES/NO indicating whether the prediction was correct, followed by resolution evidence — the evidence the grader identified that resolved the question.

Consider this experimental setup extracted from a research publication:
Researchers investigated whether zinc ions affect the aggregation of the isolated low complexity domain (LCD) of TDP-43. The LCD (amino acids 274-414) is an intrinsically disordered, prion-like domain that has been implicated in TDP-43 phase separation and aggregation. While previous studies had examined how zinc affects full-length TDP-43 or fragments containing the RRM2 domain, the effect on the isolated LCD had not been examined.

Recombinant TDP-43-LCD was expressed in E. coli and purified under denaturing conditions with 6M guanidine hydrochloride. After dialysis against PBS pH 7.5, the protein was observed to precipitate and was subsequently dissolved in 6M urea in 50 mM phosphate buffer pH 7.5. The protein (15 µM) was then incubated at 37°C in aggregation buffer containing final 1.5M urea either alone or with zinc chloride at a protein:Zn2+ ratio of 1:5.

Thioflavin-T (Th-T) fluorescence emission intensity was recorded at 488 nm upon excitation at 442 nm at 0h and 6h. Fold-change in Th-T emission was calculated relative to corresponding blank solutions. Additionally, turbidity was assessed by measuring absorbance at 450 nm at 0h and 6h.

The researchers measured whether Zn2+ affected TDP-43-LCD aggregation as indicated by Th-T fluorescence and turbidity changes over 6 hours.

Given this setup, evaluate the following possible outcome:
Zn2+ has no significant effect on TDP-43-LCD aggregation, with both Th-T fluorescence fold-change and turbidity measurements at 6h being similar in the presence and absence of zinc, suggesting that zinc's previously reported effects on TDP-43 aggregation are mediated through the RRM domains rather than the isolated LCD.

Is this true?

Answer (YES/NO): NO